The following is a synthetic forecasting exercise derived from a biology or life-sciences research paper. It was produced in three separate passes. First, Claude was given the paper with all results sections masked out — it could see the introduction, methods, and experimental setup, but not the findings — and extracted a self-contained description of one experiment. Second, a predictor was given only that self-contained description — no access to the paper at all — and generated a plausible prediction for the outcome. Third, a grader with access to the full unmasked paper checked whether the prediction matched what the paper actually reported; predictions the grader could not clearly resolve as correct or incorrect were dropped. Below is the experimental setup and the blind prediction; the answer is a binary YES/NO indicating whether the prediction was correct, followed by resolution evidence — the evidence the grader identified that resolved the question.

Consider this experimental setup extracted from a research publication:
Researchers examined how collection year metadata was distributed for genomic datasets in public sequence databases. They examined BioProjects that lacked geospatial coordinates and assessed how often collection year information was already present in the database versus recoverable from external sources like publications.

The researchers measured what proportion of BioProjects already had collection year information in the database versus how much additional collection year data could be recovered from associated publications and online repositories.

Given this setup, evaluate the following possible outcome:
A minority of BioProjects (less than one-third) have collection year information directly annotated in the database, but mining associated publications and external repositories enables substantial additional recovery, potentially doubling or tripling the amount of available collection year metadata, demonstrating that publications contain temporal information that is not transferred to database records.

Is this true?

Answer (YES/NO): NO